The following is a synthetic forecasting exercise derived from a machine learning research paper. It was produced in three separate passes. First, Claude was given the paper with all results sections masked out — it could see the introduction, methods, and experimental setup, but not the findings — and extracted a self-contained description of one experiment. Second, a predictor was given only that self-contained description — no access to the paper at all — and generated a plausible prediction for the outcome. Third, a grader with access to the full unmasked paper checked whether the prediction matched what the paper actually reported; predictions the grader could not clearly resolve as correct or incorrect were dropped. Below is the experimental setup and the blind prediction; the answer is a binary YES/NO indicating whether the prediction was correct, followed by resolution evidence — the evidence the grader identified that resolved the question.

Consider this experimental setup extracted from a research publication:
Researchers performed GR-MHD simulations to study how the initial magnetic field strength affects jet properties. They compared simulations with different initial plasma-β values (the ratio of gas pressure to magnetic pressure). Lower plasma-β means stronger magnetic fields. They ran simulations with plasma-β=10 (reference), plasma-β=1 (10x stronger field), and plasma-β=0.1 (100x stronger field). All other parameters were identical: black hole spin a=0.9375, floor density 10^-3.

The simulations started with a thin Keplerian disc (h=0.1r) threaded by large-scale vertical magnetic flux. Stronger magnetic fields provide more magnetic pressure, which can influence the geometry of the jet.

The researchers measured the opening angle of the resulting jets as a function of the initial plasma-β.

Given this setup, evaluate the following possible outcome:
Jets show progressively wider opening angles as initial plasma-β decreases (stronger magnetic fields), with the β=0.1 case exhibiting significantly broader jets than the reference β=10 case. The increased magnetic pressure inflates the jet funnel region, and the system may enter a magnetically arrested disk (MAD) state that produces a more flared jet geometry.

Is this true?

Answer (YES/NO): YES